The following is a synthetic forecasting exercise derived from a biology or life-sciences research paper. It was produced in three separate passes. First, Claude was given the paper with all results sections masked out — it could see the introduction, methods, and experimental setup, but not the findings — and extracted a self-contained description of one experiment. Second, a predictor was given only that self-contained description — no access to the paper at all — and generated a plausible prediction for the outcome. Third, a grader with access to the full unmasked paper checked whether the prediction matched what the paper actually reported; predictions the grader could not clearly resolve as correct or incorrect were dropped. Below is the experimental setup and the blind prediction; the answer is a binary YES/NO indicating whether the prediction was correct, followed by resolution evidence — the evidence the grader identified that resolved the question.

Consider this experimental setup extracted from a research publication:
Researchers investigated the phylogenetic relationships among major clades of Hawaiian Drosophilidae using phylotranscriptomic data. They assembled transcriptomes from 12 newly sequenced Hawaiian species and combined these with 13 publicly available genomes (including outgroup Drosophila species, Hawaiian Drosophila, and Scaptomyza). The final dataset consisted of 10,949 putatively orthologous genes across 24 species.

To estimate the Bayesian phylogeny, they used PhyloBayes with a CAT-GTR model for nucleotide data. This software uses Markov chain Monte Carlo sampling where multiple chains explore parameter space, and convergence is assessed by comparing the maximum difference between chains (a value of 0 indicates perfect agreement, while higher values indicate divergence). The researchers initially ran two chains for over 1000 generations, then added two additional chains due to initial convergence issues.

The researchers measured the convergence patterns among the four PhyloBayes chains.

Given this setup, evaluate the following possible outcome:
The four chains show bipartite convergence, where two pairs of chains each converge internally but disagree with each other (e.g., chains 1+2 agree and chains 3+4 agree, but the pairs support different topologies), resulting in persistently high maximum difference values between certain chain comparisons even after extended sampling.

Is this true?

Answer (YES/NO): NO